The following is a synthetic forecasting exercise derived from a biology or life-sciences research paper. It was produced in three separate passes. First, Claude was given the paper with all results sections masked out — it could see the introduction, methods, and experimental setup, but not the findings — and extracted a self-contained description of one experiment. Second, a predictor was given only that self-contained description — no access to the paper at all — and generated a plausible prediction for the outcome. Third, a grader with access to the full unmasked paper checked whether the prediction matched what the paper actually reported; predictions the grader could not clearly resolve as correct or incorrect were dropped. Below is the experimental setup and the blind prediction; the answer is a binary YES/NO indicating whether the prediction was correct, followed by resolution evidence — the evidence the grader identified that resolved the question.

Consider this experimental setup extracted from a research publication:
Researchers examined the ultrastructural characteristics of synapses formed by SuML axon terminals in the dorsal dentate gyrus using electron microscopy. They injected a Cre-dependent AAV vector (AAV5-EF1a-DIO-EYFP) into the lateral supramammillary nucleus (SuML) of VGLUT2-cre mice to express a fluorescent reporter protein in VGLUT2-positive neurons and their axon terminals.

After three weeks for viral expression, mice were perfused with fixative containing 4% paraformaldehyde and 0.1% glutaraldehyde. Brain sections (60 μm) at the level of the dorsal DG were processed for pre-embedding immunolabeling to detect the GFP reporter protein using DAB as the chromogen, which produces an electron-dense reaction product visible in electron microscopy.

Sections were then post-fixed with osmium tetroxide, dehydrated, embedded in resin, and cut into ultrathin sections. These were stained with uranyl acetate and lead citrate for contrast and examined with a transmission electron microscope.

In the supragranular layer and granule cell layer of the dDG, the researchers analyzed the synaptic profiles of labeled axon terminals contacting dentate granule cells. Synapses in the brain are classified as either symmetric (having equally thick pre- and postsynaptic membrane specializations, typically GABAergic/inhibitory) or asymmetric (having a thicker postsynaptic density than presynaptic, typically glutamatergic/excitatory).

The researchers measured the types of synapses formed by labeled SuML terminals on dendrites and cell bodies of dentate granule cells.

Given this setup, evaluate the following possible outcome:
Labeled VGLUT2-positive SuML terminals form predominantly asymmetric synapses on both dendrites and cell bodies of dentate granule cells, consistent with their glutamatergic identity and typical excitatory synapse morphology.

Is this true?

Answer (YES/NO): NO